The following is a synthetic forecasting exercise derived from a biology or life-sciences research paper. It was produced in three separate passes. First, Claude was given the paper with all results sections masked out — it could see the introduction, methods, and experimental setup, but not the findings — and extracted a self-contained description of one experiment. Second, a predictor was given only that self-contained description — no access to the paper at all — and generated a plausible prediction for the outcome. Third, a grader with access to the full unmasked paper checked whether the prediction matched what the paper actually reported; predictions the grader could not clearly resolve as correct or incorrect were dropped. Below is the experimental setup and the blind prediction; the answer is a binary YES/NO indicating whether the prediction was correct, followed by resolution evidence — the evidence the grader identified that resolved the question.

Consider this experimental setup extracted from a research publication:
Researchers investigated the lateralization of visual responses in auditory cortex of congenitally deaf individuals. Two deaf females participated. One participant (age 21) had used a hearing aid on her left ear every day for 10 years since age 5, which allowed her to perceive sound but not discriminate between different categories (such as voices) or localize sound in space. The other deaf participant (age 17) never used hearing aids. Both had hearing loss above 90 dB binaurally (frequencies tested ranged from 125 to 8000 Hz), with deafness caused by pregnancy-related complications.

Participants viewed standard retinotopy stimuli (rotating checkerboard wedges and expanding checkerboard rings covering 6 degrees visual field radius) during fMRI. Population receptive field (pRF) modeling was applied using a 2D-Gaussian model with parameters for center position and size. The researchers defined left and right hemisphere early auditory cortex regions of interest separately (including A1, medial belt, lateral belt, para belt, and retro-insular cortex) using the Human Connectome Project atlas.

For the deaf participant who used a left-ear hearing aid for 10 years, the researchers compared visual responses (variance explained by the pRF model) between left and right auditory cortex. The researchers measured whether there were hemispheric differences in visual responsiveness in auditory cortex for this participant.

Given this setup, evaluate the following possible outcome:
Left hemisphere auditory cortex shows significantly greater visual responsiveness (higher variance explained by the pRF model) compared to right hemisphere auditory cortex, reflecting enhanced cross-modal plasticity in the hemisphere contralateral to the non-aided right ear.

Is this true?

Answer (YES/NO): NO